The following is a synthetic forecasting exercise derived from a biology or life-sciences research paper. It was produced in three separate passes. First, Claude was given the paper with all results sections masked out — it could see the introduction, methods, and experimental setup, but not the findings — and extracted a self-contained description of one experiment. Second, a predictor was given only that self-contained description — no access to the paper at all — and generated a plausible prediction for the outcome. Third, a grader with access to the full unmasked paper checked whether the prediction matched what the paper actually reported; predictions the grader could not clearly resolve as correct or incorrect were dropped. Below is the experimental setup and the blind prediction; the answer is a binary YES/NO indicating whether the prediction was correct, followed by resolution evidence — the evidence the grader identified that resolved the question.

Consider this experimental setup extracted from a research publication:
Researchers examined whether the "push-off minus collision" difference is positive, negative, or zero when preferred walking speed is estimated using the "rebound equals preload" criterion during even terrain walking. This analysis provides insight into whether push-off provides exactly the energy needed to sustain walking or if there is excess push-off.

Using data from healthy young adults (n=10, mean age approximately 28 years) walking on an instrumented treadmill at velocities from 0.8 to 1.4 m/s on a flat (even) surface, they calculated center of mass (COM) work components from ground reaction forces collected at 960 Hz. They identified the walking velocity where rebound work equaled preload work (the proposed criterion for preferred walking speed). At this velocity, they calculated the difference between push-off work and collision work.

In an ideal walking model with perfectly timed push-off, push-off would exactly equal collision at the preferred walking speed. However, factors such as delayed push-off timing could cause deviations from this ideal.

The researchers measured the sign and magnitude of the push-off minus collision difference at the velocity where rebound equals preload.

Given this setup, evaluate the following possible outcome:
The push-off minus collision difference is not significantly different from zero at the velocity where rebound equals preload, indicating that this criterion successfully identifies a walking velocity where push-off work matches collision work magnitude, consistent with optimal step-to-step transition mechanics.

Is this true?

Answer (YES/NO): NO